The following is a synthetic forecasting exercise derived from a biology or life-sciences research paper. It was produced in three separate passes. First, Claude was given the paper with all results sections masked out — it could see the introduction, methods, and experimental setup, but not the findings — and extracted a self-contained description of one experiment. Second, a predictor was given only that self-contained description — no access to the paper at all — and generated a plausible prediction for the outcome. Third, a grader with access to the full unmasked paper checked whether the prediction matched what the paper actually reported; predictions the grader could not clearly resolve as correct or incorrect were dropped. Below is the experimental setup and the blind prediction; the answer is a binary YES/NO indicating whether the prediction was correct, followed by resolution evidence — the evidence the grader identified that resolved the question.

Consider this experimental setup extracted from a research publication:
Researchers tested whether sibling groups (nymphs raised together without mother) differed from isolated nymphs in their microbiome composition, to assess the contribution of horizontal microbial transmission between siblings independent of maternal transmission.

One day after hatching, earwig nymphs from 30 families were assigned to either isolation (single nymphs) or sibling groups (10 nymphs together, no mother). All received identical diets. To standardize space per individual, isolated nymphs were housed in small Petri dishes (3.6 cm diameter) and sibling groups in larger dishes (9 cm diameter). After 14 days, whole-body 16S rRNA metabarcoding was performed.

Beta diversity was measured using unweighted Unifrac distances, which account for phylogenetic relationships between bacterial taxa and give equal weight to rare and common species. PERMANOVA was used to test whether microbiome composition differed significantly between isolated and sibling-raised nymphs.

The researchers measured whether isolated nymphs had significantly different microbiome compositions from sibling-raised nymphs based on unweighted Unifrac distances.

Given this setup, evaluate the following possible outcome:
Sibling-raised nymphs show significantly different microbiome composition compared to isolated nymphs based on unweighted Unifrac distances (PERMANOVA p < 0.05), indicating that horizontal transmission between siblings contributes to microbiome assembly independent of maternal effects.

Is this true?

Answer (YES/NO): YES